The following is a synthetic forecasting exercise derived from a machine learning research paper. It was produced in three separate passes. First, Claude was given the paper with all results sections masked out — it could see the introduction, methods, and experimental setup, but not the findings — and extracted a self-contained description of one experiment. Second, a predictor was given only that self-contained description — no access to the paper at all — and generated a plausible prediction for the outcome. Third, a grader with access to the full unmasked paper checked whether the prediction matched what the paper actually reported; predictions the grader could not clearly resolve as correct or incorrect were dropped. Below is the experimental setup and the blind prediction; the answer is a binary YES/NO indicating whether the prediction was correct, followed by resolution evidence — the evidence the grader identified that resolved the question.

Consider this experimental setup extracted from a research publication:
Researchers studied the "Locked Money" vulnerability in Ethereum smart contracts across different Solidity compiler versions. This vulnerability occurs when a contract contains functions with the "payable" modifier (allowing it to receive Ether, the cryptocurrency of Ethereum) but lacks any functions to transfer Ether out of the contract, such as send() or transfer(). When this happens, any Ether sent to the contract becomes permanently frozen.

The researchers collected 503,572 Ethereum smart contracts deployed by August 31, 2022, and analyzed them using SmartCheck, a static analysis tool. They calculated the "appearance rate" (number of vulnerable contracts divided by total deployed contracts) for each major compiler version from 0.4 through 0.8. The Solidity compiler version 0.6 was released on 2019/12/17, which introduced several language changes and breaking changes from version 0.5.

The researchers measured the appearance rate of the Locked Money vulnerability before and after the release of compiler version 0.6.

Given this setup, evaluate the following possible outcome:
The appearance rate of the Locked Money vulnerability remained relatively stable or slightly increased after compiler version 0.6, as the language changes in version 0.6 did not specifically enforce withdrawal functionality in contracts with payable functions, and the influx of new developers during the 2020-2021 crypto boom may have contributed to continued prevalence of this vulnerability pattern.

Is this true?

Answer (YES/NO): NO